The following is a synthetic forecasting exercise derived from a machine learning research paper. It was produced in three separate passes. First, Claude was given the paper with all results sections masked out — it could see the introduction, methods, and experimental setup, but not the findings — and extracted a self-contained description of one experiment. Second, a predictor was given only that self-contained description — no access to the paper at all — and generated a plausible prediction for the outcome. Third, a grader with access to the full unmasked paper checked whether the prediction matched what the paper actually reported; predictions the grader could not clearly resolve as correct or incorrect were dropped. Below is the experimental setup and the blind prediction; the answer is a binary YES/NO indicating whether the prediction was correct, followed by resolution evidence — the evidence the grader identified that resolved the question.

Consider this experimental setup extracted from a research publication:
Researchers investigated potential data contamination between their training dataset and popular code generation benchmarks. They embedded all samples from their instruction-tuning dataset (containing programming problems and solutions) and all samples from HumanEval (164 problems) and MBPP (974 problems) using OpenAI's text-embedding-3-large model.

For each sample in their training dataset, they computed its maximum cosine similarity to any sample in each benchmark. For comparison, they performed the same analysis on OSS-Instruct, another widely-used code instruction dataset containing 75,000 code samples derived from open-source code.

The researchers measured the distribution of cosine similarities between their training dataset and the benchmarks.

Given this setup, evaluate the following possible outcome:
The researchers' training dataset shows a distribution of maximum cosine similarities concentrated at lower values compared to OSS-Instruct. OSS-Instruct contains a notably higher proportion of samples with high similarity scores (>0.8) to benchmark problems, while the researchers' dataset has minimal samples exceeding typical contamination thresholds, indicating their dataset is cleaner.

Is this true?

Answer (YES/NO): NO